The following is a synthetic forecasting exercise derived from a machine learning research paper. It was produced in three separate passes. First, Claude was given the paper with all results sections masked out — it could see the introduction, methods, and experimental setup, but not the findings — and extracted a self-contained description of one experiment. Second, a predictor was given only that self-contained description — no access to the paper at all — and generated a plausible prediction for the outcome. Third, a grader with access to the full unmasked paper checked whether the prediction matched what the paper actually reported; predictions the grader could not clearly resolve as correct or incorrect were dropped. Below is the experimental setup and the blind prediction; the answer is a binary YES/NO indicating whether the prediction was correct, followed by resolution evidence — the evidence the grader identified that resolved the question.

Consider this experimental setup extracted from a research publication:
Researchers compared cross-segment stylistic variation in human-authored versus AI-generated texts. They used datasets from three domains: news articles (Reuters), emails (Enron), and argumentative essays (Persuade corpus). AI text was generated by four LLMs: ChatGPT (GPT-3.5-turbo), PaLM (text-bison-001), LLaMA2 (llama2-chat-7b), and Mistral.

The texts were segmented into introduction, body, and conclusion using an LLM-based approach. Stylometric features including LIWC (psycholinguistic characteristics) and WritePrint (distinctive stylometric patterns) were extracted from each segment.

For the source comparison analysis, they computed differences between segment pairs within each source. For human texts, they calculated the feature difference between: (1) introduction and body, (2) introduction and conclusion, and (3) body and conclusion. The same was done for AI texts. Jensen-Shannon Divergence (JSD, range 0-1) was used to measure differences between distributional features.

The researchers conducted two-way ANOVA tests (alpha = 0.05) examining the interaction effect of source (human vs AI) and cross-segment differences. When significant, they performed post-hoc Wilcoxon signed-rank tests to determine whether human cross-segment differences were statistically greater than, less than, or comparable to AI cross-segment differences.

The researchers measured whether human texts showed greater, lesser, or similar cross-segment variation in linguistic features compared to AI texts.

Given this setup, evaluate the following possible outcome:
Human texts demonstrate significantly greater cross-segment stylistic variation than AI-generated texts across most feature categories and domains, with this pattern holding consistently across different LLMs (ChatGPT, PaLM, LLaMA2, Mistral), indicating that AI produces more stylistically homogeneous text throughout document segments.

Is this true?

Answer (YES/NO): NO